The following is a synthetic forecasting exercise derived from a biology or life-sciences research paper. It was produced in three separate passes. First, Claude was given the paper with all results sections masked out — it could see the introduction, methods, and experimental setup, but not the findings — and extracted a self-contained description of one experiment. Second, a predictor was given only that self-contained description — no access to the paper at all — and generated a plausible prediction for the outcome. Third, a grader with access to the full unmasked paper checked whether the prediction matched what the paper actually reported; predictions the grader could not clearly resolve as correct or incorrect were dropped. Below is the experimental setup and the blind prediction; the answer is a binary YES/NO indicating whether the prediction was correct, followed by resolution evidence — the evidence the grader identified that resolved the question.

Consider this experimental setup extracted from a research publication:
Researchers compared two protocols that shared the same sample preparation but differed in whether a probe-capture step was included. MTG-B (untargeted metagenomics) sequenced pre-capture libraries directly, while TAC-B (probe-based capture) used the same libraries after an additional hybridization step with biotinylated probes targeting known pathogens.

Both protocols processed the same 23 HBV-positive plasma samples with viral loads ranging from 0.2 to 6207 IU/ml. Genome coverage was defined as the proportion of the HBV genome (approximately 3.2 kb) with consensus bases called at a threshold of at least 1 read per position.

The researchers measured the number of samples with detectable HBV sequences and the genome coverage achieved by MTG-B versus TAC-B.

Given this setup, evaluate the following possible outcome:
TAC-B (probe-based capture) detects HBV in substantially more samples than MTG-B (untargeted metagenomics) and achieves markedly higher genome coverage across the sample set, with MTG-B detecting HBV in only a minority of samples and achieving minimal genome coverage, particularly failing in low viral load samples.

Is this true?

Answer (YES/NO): YES